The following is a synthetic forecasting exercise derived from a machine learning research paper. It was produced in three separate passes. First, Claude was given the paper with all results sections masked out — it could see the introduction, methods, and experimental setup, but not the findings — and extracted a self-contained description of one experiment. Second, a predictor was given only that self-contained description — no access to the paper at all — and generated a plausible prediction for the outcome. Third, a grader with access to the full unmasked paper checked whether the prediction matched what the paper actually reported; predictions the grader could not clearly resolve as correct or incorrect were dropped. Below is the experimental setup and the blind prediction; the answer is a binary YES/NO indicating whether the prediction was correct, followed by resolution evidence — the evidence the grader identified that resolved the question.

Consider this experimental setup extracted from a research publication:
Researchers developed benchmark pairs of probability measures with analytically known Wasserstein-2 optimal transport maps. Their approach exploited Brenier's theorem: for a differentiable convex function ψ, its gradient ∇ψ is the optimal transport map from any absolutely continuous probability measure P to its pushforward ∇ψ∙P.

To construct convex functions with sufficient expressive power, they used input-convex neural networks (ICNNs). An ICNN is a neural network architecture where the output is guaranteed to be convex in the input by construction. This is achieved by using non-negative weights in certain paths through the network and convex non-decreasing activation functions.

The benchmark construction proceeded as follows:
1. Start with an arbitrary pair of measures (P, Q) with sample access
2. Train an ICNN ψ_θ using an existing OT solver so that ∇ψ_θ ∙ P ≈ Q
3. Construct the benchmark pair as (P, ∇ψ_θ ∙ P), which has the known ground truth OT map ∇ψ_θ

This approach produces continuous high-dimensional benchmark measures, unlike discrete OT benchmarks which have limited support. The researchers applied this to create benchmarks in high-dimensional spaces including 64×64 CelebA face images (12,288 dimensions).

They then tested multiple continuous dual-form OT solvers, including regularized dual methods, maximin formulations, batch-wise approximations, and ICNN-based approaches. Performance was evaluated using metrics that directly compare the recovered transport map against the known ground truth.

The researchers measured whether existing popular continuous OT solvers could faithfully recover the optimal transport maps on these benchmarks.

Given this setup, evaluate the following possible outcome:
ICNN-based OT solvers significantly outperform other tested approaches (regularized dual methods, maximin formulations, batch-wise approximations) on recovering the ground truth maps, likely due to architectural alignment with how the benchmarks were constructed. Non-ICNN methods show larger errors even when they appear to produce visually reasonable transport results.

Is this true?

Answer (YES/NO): NO